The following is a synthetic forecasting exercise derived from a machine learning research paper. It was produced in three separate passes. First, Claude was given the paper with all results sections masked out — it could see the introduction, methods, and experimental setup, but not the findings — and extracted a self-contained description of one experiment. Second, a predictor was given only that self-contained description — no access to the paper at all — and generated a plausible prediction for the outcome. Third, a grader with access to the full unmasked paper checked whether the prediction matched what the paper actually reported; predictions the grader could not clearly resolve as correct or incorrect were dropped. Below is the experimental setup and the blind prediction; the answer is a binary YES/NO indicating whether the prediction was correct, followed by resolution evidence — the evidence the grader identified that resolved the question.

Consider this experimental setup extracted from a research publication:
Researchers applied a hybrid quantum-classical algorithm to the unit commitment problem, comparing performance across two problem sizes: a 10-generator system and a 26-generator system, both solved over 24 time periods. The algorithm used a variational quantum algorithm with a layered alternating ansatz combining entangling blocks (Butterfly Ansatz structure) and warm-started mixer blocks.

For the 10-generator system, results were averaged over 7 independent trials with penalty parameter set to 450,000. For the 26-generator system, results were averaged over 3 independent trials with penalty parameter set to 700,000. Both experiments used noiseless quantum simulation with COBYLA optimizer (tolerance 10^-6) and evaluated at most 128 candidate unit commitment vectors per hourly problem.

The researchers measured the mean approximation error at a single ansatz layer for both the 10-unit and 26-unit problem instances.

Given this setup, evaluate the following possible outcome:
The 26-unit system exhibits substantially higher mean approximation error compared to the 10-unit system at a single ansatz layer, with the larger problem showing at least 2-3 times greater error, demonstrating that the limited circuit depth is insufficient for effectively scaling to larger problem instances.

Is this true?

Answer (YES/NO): NO